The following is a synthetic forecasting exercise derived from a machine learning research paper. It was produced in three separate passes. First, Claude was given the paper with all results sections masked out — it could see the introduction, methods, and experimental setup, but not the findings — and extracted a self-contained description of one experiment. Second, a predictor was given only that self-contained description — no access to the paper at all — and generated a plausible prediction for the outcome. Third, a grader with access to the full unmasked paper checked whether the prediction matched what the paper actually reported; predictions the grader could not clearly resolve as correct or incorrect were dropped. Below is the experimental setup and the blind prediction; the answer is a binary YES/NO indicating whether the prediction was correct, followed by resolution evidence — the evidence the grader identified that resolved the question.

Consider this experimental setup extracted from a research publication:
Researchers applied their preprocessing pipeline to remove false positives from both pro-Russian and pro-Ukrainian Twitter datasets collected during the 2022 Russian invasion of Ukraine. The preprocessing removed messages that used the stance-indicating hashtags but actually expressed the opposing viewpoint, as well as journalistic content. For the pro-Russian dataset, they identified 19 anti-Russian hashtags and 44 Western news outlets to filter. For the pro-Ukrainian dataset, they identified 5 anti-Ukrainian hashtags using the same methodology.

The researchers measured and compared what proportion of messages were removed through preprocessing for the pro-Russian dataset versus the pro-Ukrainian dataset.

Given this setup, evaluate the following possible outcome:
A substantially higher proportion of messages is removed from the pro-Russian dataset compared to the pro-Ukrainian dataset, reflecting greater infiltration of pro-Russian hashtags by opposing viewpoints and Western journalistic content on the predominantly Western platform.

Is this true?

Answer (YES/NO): YES